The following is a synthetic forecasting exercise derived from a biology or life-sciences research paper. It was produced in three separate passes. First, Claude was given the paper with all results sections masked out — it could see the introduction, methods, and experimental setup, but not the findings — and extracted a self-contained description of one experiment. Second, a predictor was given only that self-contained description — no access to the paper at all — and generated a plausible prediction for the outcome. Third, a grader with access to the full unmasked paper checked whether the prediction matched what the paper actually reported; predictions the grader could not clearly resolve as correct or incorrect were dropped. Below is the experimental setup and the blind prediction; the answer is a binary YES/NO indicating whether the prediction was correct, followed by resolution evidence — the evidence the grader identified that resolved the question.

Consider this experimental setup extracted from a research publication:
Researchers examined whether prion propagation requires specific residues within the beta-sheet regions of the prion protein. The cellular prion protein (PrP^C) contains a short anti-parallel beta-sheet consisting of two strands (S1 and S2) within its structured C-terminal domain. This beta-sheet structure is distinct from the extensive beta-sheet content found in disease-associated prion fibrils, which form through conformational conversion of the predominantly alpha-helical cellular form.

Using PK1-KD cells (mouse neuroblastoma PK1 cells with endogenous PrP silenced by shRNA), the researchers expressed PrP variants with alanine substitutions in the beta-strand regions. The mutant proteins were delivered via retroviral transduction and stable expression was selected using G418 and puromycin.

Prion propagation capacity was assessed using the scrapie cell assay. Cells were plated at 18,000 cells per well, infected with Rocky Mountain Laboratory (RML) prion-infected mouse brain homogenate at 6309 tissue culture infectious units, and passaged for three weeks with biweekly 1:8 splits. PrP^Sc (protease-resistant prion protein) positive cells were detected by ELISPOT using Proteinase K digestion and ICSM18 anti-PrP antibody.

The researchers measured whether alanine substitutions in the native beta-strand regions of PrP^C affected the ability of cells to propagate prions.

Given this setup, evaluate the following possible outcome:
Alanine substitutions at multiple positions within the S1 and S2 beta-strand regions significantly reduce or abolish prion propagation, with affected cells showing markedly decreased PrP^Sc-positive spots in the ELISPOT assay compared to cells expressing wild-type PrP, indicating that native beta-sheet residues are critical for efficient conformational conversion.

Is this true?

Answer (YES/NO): YES